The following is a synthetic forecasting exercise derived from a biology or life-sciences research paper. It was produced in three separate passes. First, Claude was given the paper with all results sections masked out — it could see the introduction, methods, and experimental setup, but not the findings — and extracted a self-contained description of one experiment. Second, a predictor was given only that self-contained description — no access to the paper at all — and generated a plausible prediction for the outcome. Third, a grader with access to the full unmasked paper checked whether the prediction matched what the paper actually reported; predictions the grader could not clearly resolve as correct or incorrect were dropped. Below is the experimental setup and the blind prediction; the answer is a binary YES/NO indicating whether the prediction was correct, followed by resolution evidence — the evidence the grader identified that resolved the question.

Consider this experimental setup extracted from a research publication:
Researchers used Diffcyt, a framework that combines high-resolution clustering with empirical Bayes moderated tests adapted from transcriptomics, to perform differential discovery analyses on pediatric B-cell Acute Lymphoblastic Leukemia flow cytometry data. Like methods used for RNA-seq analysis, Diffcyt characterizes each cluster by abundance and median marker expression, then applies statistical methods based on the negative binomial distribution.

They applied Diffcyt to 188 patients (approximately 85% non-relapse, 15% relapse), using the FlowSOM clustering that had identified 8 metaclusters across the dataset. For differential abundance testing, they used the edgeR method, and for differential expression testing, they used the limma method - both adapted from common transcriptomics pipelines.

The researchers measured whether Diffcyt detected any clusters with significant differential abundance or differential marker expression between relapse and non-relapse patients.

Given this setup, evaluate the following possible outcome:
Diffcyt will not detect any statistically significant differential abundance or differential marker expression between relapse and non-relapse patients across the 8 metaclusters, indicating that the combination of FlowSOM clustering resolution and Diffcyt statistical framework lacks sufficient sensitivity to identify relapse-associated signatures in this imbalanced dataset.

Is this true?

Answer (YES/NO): NO